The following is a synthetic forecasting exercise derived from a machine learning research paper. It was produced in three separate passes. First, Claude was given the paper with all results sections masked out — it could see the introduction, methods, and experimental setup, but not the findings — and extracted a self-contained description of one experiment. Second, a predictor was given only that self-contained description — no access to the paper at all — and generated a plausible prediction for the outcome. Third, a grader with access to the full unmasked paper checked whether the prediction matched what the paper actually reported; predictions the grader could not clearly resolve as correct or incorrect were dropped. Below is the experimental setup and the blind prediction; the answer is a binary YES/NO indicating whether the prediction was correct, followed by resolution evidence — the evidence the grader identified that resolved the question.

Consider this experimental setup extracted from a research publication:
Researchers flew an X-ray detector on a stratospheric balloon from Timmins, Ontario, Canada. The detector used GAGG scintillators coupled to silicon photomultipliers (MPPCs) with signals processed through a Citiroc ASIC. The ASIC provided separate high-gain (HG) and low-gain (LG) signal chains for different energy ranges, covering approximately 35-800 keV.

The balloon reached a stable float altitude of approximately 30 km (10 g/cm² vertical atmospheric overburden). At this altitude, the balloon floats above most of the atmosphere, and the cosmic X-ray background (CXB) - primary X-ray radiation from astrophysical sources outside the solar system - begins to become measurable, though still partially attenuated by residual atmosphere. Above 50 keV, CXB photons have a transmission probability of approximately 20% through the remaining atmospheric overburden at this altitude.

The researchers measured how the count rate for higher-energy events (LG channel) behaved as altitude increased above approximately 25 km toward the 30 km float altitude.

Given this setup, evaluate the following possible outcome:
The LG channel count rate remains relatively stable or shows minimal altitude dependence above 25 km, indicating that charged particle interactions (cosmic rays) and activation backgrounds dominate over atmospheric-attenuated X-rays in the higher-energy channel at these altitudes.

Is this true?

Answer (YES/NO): NO